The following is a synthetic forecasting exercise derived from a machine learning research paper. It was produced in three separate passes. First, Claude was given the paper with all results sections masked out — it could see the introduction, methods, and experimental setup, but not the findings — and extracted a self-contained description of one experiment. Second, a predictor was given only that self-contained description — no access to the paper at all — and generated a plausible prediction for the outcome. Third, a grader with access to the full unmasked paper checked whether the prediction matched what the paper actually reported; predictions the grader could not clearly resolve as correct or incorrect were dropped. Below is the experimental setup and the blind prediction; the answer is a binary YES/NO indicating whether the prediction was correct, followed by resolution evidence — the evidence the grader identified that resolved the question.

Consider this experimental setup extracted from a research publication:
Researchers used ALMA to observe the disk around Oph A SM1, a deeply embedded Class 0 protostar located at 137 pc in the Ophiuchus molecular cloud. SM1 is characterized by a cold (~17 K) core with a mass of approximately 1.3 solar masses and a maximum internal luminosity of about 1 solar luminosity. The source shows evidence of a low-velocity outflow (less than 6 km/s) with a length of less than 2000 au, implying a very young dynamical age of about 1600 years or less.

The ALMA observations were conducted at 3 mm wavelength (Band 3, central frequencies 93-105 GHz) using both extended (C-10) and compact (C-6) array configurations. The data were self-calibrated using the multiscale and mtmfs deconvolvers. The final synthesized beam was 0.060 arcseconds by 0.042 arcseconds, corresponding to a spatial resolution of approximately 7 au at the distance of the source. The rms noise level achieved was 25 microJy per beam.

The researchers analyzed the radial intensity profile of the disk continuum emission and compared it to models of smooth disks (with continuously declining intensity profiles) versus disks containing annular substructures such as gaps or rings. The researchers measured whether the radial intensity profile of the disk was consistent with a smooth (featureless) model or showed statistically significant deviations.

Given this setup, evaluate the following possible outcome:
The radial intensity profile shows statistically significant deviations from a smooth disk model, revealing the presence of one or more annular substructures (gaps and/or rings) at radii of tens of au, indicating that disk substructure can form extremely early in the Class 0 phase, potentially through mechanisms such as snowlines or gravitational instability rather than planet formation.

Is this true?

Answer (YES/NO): NO